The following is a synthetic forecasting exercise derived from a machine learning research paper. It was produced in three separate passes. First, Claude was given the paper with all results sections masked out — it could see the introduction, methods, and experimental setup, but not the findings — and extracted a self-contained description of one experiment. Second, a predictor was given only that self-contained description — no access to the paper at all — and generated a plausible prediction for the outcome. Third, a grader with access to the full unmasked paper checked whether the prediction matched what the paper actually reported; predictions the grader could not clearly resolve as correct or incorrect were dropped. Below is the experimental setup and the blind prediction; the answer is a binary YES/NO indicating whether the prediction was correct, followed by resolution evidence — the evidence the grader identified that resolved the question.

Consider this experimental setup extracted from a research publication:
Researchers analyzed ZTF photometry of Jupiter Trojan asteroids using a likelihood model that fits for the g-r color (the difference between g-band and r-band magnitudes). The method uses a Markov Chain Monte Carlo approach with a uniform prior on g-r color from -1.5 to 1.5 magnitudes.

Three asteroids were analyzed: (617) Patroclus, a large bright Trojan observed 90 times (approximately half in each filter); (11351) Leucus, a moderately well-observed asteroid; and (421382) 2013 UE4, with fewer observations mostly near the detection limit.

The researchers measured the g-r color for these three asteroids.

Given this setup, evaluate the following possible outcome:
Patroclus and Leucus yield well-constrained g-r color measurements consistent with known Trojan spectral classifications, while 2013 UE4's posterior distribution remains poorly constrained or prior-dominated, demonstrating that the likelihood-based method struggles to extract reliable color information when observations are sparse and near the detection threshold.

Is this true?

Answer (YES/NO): NO